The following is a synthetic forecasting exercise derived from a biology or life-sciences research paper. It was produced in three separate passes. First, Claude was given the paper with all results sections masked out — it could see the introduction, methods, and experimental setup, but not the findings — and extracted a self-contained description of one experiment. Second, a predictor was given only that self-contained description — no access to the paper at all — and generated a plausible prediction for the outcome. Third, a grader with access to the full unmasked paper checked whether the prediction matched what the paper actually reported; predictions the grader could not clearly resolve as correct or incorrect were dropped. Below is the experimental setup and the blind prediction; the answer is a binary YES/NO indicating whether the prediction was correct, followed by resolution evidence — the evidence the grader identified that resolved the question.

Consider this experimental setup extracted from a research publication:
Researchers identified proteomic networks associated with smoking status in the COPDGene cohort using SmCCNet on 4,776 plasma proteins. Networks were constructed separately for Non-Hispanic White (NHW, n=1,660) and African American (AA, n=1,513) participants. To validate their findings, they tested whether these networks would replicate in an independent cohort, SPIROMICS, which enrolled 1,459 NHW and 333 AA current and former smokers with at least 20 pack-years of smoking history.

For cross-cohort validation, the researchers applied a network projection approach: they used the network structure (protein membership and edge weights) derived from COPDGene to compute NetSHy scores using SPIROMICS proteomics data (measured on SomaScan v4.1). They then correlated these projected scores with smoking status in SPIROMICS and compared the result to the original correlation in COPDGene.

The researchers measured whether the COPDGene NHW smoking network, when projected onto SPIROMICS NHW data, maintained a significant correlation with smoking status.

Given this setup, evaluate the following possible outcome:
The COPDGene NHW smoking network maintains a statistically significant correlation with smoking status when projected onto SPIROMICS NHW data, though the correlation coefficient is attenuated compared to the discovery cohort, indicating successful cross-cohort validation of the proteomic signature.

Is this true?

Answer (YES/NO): NO